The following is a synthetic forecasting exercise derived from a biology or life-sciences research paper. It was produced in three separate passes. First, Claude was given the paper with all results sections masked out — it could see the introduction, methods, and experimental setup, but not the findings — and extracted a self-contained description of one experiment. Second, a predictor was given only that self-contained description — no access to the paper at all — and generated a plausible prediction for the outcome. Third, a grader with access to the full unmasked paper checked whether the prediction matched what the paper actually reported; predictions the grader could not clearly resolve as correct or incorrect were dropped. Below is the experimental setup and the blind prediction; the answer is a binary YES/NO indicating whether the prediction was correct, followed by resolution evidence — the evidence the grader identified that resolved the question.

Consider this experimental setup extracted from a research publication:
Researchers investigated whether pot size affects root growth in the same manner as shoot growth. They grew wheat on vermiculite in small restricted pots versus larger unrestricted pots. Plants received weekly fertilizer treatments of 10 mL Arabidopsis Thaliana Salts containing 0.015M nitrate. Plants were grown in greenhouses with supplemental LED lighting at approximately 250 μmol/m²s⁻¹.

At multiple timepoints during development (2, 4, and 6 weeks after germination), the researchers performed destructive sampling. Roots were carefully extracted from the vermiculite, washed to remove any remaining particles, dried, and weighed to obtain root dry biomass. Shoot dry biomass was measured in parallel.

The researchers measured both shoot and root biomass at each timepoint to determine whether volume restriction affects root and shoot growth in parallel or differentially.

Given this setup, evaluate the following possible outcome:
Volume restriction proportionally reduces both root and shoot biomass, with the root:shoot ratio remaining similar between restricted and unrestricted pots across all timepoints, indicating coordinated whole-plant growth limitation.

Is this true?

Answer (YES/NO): NO